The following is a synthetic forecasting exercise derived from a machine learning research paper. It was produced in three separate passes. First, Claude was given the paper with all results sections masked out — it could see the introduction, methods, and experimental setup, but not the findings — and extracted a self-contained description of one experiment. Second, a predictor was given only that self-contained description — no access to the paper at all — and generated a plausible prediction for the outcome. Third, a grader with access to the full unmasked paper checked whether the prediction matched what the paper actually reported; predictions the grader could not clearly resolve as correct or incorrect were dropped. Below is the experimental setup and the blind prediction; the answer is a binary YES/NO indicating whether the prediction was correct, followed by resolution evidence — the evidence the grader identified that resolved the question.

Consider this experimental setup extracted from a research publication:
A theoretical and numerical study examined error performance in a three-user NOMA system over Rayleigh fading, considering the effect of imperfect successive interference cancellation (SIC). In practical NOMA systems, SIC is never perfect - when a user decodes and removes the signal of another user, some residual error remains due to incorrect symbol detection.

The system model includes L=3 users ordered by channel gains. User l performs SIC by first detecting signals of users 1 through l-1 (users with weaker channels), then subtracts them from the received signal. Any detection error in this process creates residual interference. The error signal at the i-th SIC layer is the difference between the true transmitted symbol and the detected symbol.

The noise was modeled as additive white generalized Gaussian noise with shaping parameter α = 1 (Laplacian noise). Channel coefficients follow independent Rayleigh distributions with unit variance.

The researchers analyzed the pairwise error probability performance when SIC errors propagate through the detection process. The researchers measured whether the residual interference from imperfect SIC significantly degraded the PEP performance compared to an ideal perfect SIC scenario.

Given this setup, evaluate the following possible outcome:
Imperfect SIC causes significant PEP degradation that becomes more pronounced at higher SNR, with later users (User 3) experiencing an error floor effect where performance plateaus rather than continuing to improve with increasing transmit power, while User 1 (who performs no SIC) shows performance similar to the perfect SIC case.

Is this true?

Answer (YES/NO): NO